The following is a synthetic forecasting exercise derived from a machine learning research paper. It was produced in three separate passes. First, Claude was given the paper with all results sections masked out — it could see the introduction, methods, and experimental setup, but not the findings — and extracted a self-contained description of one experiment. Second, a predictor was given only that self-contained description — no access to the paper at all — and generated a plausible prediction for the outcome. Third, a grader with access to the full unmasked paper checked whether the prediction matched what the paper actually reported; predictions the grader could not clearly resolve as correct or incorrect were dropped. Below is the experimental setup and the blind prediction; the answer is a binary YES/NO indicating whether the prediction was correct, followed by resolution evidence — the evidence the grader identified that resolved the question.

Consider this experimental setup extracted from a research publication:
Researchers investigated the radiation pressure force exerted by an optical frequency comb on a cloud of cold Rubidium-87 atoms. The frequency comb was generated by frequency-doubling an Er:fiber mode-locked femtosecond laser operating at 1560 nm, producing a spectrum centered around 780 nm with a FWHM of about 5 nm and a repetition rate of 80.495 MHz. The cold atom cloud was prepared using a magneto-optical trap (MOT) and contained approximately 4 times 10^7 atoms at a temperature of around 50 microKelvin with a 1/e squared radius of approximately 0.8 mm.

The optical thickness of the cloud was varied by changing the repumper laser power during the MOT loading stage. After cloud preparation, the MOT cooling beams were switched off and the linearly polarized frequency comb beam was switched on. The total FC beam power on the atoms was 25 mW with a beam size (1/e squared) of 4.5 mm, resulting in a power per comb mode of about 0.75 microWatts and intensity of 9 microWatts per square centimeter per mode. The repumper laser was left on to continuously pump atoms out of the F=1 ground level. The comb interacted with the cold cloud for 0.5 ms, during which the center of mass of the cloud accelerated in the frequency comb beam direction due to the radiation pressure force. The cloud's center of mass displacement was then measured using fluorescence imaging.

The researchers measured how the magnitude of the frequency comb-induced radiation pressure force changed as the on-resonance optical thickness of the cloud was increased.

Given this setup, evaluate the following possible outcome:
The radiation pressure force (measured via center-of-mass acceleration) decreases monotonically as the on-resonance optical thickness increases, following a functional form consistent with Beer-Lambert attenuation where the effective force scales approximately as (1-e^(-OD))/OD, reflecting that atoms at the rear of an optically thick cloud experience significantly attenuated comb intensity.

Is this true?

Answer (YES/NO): NO